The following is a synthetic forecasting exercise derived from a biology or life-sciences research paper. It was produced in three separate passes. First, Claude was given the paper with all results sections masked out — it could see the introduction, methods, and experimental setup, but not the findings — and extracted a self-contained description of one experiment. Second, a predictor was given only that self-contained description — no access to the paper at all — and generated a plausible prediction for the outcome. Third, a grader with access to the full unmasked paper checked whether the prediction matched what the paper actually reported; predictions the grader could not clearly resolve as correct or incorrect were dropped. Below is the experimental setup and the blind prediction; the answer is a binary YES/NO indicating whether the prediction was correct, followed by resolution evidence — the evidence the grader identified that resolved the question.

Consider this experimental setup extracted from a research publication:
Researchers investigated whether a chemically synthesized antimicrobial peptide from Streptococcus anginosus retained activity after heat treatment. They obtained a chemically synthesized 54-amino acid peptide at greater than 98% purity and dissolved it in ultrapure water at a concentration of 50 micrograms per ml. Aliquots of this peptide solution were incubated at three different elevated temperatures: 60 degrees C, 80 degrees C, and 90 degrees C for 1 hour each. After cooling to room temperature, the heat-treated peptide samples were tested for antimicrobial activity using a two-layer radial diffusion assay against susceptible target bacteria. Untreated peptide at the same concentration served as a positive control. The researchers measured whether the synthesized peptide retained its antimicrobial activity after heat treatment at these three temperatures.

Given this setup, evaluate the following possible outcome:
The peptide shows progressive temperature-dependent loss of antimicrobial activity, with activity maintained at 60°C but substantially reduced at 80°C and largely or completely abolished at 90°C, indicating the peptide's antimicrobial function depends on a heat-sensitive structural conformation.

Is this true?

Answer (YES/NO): NO